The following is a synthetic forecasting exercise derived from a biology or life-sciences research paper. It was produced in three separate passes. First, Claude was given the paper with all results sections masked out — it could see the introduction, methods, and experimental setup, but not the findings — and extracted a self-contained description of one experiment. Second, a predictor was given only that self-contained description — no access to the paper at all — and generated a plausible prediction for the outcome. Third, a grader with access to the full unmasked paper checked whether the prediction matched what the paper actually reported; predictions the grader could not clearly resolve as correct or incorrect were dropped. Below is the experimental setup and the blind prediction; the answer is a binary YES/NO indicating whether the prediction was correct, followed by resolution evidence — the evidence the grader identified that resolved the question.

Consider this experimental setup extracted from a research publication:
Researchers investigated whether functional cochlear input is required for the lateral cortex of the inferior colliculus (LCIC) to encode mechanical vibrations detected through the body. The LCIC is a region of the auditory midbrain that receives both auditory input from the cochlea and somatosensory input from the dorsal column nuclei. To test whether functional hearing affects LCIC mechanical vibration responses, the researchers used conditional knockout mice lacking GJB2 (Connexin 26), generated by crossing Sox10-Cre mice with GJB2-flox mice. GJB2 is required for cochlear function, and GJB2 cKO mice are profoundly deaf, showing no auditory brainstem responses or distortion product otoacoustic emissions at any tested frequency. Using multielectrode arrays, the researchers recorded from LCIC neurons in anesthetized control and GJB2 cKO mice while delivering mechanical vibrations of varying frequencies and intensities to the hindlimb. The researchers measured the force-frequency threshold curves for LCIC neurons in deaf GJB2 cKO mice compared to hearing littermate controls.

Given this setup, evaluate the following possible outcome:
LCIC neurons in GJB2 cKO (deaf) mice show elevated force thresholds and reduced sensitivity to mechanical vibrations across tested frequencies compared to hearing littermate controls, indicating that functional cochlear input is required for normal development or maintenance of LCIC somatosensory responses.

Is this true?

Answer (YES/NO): NO